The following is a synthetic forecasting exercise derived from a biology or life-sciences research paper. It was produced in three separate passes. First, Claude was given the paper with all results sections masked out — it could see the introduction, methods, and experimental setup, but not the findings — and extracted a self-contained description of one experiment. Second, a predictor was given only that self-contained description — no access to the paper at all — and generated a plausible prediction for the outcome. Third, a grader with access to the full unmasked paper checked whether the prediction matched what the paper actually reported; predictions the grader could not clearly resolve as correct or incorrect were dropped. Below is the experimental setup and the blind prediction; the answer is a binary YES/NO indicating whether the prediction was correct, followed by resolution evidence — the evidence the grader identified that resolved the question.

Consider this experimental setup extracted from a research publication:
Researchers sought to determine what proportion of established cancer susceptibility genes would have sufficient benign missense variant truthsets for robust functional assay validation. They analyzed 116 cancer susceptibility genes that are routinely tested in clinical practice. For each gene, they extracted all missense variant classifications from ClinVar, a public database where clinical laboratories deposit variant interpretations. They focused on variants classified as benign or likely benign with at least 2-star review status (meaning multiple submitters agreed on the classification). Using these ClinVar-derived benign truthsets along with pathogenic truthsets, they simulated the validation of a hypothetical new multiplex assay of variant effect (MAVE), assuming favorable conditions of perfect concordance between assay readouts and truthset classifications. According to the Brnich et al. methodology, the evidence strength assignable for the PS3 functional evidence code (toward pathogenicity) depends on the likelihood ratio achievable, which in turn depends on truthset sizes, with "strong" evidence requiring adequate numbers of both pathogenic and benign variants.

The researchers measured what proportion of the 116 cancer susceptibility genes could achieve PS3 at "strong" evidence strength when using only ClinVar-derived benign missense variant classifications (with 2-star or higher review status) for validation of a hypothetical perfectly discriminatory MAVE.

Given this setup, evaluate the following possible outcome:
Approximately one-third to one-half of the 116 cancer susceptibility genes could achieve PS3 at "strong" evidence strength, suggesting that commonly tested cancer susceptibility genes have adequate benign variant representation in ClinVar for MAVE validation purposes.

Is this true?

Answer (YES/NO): NO